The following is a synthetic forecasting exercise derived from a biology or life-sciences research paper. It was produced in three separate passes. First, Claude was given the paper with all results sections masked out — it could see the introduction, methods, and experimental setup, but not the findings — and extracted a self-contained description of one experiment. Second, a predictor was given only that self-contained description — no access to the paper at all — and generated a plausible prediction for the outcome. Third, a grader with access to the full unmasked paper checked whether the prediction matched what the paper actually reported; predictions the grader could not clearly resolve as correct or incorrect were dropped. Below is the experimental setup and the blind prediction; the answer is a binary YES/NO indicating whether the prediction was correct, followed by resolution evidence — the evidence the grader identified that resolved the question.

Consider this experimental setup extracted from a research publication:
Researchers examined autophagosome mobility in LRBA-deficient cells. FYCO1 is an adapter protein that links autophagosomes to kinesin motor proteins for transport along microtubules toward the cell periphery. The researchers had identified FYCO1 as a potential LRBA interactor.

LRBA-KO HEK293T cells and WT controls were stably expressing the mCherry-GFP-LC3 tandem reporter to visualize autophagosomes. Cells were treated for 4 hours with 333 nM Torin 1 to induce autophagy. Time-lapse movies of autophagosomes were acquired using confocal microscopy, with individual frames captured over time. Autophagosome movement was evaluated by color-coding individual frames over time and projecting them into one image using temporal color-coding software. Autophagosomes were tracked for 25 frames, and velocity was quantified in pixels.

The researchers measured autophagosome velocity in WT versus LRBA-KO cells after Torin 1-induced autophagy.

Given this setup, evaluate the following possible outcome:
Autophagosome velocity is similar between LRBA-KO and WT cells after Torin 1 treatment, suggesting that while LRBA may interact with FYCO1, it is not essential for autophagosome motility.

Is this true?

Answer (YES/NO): NO